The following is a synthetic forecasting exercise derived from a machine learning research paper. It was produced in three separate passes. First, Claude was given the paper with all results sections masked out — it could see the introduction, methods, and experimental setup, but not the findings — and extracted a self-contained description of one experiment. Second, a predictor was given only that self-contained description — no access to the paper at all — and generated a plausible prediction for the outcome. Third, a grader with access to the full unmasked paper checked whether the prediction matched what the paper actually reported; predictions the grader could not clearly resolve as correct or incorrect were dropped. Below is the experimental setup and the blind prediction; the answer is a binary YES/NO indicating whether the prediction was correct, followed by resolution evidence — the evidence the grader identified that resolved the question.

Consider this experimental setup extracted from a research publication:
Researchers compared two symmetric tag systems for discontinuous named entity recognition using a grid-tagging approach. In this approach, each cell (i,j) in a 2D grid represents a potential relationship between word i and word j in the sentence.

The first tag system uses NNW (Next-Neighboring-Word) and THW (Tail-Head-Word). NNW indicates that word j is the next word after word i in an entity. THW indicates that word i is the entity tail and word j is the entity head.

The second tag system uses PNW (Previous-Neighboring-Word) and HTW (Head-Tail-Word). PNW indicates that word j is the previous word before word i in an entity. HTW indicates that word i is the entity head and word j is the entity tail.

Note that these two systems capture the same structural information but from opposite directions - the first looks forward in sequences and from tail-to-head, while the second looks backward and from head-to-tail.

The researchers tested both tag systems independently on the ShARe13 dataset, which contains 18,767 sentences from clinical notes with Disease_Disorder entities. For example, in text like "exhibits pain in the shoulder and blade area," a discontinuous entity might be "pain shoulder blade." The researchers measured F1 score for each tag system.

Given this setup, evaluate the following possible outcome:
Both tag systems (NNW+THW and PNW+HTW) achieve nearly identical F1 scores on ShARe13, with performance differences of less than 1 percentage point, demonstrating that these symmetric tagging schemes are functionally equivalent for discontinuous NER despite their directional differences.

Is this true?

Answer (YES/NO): YES